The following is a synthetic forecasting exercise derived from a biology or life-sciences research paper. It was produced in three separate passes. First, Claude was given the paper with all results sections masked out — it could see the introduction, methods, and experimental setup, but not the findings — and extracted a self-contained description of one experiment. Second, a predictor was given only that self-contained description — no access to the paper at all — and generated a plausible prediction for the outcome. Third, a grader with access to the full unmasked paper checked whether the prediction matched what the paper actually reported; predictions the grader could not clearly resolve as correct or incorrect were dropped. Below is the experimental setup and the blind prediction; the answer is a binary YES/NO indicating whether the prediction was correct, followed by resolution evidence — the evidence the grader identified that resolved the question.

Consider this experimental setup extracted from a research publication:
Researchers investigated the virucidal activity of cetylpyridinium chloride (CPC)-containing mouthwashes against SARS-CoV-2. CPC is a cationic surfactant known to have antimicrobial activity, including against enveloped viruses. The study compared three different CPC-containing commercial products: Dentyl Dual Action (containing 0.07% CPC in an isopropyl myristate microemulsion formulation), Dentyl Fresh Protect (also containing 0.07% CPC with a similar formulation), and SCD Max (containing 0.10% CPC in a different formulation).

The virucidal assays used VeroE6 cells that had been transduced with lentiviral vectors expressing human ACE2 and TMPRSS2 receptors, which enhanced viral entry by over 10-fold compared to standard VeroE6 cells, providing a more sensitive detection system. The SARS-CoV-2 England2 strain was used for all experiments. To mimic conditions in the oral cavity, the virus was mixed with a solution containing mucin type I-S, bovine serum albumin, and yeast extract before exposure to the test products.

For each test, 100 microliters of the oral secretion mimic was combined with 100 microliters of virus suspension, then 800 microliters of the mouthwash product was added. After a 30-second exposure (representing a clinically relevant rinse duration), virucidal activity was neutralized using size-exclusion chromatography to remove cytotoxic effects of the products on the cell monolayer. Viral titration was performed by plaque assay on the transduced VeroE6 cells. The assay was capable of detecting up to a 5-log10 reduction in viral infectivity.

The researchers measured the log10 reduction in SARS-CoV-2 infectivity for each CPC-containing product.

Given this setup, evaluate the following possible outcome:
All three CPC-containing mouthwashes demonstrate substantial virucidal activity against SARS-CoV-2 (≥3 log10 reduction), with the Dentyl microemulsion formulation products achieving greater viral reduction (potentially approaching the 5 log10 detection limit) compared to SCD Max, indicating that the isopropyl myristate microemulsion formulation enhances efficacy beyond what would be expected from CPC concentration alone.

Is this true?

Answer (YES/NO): YES